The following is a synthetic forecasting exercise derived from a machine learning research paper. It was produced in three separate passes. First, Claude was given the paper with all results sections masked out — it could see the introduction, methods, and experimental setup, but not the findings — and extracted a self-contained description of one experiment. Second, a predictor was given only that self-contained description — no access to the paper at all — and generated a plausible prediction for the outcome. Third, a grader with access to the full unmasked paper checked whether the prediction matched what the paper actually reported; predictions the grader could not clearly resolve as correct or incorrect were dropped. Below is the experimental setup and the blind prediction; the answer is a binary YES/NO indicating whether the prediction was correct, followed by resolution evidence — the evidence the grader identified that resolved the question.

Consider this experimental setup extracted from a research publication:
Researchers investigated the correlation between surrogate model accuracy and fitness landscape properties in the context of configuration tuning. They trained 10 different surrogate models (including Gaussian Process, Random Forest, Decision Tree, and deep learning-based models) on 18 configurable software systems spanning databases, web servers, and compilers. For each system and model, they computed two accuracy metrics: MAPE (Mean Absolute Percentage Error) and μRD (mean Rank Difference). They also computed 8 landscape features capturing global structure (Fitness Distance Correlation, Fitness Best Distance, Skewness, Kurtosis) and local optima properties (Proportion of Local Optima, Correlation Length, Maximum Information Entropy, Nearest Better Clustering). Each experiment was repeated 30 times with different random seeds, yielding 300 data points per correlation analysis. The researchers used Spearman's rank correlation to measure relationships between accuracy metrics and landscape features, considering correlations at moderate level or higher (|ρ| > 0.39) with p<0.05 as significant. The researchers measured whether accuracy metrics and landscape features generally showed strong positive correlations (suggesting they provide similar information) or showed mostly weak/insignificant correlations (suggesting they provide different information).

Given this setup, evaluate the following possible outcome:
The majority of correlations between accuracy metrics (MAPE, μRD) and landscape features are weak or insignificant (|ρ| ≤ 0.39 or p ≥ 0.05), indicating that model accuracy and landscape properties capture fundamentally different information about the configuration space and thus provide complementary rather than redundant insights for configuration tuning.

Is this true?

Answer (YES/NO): YES